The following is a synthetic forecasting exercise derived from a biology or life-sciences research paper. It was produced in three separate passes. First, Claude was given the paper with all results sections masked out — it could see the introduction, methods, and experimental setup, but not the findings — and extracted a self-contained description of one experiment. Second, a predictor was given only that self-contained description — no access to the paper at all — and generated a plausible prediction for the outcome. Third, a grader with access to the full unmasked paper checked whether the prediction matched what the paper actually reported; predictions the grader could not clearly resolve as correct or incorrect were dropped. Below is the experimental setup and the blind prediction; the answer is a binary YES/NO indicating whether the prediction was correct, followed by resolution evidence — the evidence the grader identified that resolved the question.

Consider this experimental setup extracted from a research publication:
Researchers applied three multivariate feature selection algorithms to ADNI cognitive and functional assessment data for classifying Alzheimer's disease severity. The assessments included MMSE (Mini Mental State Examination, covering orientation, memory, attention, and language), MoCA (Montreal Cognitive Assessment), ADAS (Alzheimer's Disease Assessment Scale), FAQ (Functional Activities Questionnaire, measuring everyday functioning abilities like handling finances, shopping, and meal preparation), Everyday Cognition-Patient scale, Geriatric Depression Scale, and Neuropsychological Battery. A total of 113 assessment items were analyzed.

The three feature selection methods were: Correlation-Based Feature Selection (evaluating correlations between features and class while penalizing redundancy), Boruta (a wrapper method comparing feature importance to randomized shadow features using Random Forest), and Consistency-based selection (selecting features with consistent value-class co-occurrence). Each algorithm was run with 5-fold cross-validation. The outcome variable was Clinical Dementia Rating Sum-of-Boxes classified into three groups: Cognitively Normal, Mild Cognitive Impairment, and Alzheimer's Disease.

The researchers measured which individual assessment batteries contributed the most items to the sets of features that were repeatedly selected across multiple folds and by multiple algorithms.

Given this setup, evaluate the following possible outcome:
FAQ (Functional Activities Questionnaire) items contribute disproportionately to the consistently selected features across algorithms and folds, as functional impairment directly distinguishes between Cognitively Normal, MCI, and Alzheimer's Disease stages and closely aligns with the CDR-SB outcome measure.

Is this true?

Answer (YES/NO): YES